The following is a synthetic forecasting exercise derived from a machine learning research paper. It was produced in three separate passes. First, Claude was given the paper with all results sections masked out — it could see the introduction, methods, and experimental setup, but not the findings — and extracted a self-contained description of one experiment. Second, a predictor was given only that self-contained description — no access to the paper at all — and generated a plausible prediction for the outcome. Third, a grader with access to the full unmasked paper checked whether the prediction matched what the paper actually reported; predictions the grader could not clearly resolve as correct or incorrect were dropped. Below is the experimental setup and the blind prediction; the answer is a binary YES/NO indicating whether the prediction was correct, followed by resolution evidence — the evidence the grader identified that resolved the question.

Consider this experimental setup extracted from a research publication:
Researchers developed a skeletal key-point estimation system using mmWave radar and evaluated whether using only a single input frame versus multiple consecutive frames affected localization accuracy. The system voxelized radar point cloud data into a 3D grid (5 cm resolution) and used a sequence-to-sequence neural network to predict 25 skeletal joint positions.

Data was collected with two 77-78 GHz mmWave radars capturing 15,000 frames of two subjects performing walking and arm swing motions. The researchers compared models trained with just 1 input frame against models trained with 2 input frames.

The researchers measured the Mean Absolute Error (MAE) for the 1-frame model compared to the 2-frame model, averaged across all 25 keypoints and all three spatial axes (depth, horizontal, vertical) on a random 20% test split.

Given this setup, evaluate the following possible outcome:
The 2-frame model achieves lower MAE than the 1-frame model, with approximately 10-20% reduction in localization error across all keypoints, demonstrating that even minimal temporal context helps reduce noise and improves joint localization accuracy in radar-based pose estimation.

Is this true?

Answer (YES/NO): NO